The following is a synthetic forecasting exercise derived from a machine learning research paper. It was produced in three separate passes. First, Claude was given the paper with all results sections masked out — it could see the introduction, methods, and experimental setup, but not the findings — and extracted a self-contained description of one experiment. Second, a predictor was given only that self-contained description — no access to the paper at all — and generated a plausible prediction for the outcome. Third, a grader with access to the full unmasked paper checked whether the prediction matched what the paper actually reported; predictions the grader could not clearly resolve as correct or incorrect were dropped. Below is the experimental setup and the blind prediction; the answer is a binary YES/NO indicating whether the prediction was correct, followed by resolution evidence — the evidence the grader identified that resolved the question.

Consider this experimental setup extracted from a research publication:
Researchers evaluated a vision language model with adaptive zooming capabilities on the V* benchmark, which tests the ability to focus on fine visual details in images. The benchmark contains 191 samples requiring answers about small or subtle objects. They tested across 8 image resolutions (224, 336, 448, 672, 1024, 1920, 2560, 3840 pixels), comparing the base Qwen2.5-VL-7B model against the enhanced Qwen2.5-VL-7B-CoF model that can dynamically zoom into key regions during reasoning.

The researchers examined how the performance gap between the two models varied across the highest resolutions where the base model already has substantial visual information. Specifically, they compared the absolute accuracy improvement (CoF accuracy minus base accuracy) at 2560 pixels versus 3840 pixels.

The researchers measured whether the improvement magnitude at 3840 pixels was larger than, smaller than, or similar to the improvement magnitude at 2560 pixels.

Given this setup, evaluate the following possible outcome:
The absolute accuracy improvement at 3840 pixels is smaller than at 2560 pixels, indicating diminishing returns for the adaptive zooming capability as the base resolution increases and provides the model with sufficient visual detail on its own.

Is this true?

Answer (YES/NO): YES